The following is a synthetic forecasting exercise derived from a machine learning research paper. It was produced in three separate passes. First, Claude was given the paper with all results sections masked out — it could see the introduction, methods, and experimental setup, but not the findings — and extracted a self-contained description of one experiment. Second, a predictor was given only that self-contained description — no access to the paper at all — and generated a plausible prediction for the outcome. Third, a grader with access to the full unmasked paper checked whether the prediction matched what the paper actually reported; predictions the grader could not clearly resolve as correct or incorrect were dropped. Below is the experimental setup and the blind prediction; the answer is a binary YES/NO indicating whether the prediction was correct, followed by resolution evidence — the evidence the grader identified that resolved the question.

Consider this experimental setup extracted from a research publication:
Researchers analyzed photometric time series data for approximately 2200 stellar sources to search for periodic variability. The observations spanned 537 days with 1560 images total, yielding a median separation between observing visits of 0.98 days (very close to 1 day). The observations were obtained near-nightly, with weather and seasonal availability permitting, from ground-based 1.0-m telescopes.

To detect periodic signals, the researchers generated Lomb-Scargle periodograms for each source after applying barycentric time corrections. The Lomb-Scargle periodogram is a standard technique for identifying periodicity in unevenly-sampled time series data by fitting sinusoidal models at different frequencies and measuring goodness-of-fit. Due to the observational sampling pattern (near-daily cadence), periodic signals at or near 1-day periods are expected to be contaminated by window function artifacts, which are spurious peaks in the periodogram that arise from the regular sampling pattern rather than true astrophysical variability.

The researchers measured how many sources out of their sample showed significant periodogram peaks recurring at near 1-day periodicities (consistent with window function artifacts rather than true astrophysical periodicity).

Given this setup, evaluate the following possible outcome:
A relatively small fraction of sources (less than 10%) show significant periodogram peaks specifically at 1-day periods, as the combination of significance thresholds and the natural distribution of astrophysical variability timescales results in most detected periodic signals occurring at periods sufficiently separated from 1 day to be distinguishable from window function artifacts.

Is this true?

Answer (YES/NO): YES